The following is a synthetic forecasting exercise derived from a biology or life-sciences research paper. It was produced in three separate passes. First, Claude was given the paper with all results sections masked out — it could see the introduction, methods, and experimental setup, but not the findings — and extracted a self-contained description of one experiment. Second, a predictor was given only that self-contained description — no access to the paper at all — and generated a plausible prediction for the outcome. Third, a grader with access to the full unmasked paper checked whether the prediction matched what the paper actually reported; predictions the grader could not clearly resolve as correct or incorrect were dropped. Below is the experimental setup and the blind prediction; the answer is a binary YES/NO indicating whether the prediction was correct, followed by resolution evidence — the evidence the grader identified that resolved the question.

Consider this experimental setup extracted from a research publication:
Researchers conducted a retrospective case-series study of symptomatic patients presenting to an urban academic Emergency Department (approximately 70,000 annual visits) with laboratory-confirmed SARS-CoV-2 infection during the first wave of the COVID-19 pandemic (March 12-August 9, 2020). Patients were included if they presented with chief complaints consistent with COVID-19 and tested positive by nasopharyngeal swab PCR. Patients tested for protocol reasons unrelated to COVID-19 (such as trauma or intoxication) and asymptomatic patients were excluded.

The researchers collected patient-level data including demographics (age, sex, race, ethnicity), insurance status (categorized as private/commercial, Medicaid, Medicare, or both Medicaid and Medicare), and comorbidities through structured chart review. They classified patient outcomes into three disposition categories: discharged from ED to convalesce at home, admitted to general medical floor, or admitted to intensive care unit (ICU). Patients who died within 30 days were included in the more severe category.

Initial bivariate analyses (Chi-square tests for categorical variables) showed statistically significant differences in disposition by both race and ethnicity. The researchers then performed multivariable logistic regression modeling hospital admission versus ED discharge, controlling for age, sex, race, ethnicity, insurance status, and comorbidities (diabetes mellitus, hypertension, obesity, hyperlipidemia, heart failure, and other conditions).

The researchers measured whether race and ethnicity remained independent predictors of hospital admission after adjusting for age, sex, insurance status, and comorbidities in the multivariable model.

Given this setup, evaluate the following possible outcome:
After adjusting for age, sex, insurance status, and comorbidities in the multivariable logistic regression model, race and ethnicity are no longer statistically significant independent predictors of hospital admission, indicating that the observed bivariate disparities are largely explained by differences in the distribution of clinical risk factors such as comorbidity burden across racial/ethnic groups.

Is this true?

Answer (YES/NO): YES